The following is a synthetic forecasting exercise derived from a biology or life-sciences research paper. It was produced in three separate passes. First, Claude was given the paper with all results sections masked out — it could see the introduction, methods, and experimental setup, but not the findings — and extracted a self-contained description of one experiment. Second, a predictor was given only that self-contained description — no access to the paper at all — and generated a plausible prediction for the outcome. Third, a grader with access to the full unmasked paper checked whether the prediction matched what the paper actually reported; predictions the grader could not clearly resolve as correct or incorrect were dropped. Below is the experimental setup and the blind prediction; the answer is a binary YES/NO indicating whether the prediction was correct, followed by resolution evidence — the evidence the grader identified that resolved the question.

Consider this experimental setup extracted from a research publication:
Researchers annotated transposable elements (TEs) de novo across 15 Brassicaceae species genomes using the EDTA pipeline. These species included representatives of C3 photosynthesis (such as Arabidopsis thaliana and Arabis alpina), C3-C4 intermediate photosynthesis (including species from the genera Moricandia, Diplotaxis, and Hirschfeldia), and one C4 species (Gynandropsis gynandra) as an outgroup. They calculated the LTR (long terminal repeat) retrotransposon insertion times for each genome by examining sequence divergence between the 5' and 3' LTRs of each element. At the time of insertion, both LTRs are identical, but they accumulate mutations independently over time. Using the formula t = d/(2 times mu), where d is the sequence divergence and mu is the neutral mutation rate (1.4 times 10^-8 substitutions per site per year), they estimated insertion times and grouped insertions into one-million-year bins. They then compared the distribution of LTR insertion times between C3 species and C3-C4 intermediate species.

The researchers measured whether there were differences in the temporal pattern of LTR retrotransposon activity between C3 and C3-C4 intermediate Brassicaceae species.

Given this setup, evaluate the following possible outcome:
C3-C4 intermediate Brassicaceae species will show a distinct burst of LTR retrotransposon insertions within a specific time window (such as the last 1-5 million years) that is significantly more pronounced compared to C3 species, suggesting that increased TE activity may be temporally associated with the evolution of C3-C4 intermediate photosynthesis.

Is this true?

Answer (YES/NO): NO